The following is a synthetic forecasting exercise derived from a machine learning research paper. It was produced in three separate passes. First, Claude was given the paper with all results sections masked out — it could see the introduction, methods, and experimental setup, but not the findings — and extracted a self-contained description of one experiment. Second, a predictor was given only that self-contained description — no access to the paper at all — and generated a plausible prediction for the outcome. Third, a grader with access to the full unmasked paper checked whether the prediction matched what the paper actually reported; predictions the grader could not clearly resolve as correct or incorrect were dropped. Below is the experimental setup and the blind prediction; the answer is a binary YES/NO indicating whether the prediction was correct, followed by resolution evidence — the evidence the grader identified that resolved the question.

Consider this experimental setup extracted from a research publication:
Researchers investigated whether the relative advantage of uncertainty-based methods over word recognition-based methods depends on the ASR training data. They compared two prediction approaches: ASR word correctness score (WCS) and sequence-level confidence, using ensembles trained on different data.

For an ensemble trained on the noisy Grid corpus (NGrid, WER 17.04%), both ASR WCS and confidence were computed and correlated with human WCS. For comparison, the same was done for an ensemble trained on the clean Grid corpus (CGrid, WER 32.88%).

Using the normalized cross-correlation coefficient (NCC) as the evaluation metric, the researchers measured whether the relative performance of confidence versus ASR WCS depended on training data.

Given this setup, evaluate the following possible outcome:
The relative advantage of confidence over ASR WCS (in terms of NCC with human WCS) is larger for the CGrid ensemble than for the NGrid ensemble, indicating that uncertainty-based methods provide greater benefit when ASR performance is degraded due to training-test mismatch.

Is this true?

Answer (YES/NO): NO